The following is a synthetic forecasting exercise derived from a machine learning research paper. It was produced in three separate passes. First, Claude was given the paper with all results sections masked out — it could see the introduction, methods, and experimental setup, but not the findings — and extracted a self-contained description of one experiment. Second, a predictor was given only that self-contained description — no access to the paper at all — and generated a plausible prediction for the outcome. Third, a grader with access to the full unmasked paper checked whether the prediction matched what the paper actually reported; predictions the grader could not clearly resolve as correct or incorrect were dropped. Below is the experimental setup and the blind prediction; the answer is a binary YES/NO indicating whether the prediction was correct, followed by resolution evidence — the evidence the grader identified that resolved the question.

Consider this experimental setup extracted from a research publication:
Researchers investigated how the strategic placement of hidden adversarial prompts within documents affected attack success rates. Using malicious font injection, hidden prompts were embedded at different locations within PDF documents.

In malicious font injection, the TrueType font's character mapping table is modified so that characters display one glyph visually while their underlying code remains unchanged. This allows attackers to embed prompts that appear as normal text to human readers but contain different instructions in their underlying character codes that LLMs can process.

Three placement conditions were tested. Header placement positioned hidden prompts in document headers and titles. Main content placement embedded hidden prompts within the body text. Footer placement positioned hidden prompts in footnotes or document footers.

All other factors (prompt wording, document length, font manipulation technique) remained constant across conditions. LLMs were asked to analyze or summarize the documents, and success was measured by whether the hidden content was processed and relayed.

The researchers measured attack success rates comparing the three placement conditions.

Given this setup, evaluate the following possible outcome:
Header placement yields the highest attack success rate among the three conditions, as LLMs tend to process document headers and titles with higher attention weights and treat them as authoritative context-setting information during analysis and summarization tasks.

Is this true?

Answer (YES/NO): YES